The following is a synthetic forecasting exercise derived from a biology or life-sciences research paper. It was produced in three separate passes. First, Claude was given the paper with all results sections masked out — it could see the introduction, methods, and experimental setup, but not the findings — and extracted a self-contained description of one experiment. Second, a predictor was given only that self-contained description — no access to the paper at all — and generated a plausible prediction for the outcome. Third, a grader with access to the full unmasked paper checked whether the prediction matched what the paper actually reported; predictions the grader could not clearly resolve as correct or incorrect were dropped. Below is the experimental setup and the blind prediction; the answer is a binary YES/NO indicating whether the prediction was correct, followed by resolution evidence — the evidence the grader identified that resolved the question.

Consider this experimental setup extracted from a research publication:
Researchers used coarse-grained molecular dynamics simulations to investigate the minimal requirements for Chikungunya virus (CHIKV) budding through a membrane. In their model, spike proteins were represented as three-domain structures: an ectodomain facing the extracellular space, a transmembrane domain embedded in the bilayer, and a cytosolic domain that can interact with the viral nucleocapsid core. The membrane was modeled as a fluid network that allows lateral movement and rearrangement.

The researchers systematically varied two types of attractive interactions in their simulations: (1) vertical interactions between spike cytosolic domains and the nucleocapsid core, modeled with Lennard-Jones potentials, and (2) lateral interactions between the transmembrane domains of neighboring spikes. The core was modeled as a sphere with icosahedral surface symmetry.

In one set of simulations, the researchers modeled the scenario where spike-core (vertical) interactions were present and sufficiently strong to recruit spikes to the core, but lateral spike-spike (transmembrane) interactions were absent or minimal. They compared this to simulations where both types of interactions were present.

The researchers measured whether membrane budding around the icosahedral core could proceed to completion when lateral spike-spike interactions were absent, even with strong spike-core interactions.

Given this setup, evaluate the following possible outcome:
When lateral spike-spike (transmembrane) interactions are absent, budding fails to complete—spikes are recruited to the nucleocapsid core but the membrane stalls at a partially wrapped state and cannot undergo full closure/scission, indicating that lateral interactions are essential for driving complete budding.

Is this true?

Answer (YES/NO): NO